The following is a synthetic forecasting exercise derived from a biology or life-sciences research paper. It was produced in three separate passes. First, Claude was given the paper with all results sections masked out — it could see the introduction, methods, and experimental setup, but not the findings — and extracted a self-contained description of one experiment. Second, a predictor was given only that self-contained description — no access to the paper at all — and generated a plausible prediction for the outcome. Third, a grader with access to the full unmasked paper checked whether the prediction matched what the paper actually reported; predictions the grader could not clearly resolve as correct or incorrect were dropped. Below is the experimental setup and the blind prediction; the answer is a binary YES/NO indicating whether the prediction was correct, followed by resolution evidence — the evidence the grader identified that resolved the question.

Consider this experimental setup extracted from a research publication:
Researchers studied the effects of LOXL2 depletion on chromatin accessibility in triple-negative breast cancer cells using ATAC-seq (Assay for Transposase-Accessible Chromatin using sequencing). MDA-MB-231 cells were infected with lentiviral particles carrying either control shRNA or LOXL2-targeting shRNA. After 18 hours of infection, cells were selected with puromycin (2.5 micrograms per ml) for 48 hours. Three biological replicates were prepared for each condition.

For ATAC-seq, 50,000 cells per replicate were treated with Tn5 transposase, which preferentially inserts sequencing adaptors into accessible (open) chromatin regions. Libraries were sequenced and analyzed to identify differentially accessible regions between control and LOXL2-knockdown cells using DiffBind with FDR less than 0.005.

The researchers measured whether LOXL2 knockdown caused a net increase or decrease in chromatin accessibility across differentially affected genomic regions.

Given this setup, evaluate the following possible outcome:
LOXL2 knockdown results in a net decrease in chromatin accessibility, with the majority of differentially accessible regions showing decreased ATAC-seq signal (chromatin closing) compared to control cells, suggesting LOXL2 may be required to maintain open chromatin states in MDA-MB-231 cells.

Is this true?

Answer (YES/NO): NO